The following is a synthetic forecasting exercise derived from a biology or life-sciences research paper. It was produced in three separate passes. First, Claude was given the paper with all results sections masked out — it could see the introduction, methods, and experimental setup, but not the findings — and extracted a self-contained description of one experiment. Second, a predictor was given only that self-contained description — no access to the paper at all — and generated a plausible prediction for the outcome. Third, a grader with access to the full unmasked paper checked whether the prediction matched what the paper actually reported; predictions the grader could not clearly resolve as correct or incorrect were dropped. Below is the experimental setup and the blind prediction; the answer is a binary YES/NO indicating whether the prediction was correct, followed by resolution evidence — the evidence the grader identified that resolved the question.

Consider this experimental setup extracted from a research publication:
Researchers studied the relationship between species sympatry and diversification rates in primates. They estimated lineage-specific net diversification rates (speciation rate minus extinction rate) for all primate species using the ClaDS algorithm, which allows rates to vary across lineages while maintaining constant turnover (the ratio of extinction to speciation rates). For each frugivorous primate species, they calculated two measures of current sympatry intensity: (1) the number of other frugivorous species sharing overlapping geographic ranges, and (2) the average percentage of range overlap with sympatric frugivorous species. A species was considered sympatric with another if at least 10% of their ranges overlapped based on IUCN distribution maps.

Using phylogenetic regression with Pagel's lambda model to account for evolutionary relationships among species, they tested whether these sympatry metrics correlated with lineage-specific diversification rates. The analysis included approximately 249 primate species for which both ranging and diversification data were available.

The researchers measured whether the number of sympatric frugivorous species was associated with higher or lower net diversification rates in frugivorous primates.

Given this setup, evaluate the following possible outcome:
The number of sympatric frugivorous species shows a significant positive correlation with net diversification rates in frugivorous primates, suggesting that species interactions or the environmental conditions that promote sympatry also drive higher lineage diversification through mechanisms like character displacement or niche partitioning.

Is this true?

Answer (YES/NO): NO